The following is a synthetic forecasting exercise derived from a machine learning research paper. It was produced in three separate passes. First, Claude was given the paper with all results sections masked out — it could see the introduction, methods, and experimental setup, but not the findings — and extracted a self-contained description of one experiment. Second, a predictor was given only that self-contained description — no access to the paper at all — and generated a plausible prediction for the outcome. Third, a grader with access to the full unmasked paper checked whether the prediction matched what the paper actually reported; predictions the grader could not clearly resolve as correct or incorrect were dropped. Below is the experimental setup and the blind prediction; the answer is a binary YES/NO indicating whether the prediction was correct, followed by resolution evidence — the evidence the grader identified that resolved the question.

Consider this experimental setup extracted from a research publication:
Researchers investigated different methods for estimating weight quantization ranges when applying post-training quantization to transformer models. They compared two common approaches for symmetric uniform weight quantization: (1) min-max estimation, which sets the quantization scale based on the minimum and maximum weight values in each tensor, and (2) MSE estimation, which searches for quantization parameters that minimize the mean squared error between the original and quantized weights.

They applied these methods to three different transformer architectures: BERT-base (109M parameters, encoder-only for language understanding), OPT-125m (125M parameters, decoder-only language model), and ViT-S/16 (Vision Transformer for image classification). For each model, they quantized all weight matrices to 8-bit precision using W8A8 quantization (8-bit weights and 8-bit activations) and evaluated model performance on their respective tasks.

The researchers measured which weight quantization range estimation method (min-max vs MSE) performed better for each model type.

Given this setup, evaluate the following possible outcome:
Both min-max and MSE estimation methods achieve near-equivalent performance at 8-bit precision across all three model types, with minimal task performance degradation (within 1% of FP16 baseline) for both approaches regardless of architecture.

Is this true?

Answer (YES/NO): NO